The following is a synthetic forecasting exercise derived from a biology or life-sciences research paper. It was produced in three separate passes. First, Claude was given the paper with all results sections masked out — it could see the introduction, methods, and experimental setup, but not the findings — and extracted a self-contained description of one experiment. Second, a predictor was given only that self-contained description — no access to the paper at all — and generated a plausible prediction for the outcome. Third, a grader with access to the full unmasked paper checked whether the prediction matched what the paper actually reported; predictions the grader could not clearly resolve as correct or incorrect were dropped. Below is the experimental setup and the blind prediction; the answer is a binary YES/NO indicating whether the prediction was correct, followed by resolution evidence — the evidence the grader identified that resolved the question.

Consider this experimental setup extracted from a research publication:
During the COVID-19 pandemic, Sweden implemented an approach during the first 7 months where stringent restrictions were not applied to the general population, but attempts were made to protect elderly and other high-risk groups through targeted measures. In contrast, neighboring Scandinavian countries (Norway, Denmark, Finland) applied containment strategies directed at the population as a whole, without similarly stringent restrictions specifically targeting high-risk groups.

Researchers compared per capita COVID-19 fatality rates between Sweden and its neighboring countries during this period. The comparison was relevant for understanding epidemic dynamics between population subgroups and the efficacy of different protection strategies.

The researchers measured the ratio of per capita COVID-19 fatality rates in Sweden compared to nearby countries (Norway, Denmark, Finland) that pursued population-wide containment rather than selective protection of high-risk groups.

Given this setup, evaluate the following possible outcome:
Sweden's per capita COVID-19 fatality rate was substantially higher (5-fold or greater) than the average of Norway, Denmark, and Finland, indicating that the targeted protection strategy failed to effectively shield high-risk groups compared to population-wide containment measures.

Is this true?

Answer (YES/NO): YES